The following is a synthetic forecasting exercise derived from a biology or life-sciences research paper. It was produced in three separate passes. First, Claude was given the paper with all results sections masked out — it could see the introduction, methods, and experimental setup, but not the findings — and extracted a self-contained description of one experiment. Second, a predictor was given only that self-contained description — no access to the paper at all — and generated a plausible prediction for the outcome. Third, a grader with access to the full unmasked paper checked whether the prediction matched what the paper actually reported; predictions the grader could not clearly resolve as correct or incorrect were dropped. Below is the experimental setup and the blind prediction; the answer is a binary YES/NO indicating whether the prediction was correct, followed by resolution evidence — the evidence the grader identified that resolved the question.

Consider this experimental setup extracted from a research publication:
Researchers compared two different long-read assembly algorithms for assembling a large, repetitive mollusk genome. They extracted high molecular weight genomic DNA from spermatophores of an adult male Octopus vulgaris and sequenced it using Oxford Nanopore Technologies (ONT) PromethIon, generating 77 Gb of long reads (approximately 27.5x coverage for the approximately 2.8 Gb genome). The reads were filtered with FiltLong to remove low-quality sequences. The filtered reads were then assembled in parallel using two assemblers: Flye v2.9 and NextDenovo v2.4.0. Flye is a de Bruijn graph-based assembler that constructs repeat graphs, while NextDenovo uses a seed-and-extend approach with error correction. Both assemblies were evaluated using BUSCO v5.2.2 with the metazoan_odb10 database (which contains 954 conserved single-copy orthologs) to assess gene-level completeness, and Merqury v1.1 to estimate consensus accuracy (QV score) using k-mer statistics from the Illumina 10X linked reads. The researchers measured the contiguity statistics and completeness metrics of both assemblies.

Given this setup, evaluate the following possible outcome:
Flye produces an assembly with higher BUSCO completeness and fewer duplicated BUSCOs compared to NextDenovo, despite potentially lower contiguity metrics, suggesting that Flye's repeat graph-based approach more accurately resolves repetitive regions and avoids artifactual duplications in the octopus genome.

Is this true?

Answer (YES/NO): NO